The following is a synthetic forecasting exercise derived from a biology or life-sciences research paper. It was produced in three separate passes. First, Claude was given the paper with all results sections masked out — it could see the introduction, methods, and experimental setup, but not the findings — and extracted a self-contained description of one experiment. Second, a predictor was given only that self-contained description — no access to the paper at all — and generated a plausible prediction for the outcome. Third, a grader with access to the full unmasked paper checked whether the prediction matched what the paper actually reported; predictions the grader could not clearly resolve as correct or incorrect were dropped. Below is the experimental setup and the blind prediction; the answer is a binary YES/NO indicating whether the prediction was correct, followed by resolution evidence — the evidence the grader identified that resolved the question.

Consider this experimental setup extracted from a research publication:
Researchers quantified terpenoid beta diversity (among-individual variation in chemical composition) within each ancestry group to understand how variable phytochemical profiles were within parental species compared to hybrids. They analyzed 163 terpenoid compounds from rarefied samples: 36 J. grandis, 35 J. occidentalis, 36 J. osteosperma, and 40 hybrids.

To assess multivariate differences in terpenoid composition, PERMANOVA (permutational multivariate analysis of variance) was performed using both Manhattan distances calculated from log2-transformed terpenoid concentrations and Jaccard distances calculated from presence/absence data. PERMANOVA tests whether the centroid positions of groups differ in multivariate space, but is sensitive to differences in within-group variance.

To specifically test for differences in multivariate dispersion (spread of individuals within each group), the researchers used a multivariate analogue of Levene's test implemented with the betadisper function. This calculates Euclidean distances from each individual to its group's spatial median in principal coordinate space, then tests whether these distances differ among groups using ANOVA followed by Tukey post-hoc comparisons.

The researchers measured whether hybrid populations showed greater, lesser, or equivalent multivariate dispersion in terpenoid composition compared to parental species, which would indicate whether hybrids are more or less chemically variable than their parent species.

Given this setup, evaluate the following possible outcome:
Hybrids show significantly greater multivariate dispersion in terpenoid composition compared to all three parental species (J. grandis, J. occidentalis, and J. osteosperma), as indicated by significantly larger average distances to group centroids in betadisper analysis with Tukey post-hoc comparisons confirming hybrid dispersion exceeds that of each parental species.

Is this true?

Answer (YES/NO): NO